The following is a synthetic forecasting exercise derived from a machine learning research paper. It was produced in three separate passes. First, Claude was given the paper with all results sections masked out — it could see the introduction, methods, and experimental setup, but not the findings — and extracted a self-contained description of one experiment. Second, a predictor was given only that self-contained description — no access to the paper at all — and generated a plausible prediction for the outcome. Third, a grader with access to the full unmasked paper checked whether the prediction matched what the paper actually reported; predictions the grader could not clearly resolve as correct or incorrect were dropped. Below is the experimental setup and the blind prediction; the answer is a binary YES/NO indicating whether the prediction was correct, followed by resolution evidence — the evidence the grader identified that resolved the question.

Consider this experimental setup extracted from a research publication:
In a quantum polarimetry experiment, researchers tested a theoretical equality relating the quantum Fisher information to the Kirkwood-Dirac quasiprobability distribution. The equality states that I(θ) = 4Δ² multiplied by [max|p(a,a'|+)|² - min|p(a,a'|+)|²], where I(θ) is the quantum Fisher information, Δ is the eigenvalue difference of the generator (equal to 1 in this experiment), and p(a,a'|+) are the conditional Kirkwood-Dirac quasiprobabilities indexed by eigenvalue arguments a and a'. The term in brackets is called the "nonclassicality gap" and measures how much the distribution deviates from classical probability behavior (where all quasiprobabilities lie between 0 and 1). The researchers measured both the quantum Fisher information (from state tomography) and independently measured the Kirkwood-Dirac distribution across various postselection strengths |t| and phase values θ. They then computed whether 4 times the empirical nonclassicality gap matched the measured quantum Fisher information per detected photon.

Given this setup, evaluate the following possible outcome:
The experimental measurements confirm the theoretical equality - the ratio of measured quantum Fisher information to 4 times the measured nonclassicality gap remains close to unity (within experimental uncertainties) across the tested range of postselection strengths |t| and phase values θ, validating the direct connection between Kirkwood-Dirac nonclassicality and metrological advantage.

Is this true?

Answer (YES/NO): YES